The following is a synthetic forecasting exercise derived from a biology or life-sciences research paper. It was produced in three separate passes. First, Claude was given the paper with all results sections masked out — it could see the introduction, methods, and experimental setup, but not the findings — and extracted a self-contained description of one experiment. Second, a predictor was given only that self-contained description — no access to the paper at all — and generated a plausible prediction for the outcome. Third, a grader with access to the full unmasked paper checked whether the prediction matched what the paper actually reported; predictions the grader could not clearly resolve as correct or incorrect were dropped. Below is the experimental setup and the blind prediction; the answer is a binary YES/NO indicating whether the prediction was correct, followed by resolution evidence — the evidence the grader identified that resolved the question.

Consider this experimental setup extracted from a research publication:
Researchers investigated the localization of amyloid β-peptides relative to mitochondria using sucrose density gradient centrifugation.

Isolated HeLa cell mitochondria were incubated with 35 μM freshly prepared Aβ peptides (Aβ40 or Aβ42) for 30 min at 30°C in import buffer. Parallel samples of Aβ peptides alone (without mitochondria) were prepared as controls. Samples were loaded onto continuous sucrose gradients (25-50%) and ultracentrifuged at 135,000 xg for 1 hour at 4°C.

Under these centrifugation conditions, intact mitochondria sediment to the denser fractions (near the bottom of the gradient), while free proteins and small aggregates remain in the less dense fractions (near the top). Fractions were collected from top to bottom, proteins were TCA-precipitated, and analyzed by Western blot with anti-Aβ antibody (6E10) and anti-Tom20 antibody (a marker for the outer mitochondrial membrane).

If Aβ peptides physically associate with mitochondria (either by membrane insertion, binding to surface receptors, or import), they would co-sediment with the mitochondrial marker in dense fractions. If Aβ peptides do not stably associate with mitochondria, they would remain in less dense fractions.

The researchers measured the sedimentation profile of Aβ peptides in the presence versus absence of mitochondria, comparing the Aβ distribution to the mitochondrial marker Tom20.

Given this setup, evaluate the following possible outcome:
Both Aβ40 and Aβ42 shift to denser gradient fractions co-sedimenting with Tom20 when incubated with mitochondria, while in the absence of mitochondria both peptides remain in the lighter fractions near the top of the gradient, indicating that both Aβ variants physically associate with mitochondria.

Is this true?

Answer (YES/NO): NO